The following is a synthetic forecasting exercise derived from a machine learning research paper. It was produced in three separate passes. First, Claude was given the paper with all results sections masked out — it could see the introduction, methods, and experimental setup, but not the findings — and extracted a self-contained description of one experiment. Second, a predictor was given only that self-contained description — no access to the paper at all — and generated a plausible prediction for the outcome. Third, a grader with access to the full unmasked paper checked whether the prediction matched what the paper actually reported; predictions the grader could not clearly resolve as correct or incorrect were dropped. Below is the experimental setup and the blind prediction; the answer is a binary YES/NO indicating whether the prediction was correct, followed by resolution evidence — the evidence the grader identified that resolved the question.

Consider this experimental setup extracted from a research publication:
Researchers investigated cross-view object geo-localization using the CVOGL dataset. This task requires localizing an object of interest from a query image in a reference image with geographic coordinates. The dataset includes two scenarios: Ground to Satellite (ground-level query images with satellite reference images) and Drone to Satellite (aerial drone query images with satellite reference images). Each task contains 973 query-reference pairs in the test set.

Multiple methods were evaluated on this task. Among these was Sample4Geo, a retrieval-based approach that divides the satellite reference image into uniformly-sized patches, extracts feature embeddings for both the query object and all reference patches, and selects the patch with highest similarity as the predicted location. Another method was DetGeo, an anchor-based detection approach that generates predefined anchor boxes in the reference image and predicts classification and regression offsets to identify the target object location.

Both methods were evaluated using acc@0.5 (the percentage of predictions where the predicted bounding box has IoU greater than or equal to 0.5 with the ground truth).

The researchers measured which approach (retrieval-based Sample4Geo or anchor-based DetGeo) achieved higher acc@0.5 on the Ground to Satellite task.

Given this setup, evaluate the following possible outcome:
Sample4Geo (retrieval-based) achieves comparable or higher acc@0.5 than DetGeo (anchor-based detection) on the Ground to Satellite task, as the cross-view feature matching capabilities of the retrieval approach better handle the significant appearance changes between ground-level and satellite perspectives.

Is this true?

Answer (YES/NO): NO